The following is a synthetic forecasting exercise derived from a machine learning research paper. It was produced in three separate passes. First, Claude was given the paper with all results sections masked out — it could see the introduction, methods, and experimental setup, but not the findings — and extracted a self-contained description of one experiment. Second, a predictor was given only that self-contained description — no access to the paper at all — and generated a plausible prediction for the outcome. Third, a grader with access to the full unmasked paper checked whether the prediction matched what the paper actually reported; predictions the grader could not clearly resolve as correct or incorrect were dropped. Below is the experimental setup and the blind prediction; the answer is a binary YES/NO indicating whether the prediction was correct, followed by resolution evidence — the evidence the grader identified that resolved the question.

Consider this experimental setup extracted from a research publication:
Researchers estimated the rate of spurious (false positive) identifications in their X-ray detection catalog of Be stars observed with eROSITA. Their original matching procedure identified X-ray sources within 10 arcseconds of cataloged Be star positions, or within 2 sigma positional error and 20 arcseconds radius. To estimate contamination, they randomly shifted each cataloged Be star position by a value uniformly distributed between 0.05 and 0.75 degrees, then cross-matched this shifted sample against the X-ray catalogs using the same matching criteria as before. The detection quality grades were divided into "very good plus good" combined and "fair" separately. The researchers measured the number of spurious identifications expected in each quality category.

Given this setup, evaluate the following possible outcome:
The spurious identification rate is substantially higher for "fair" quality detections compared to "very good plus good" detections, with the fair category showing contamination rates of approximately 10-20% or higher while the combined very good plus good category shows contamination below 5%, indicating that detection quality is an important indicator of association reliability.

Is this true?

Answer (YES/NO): NO